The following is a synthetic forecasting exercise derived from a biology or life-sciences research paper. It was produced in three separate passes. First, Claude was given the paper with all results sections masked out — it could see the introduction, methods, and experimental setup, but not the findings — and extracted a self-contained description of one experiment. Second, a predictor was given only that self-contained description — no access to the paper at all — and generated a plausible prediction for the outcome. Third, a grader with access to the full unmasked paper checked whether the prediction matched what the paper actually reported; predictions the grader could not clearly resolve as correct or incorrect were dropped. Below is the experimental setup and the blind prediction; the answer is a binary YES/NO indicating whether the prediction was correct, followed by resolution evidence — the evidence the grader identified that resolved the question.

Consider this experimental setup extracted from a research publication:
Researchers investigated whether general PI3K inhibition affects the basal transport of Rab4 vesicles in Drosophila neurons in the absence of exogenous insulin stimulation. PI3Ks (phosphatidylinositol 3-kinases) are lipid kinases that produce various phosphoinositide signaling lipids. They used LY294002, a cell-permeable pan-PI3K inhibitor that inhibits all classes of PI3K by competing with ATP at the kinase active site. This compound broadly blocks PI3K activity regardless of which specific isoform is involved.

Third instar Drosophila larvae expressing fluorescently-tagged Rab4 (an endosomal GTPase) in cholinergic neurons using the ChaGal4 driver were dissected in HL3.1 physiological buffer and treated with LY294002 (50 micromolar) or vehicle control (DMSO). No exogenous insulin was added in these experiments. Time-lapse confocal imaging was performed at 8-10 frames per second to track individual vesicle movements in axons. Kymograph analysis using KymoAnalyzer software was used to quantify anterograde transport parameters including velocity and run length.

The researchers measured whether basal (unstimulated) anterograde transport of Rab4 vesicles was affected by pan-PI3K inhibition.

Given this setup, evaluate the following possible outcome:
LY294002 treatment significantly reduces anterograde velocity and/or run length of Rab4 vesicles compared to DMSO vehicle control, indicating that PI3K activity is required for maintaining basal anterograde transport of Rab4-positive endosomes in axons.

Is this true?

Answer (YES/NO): YES